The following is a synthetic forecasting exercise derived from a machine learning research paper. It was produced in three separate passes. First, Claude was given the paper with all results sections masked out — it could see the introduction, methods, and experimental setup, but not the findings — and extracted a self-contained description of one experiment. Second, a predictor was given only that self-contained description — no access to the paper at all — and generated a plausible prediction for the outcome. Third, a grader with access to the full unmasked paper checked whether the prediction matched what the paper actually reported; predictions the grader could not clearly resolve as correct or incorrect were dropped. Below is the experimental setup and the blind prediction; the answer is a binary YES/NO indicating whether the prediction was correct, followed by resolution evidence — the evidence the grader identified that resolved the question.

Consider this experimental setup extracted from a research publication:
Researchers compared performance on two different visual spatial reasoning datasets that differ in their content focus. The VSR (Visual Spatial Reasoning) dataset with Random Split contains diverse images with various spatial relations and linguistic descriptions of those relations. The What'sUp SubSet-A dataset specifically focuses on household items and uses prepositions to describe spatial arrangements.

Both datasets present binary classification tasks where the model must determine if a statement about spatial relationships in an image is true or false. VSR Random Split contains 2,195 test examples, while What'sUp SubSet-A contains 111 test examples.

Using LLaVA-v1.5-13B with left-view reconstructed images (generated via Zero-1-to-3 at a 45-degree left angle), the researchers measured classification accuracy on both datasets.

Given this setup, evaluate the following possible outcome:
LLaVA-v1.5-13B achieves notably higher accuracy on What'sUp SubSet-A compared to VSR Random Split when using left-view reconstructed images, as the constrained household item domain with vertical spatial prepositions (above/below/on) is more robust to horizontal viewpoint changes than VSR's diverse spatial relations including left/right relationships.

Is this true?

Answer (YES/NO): NO